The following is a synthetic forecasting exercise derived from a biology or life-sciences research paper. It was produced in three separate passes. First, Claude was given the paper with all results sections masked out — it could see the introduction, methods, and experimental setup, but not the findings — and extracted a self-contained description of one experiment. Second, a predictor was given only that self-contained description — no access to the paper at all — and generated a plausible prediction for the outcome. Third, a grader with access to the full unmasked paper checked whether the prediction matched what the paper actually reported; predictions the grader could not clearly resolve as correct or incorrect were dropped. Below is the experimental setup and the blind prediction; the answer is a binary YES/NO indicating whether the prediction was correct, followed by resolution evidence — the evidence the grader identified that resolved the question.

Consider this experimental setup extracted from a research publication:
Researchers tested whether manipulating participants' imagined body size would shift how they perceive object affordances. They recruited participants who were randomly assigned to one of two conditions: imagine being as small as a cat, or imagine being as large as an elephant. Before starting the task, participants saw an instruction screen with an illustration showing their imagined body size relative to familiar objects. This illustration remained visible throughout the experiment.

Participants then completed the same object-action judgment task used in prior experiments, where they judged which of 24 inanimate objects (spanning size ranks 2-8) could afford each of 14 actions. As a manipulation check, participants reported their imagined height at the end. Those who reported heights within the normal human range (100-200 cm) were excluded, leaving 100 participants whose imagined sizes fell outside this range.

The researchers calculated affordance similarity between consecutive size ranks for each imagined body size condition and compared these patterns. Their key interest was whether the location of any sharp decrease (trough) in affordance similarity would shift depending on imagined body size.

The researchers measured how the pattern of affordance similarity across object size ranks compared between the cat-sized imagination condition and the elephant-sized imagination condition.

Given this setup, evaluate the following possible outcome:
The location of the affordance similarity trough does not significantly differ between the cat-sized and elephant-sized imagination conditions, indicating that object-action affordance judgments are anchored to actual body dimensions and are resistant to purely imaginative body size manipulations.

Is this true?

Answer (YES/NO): NO